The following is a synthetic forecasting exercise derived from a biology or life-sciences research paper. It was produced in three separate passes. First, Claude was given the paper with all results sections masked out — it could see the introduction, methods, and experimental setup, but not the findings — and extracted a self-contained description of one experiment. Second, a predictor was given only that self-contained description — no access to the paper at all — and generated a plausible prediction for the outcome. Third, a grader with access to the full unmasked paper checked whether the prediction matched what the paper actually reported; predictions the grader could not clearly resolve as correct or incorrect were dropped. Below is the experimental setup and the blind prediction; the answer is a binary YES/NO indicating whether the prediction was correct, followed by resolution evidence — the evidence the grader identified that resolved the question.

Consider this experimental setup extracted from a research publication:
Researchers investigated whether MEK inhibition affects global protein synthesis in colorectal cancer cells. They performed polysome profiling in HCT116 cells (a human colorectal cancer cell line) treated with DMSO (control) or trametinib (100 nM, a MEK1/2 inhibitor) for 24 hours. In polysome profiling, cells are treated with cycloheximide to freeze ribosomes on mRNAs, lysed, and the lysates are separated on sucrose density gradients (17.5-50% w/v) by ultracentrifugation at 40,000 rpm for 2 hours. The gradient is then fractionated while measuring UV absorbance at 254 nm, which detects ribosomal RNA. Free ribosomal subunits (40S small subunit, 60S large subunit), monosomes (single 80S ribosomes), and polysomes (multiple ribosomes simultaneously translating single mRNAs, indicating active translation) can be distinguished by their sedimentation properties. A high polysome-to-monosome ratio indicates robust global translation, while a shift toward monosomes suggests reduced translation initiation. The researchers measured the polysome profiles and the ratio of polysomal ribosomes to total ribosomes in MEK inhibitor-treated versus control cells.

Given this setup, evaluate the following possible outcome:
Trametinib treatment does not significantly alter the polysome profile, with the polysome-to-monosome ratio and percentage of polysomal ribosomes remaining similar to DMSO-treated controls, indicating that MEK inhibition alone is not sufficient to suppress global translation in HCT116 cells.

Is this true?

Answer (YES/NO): NO